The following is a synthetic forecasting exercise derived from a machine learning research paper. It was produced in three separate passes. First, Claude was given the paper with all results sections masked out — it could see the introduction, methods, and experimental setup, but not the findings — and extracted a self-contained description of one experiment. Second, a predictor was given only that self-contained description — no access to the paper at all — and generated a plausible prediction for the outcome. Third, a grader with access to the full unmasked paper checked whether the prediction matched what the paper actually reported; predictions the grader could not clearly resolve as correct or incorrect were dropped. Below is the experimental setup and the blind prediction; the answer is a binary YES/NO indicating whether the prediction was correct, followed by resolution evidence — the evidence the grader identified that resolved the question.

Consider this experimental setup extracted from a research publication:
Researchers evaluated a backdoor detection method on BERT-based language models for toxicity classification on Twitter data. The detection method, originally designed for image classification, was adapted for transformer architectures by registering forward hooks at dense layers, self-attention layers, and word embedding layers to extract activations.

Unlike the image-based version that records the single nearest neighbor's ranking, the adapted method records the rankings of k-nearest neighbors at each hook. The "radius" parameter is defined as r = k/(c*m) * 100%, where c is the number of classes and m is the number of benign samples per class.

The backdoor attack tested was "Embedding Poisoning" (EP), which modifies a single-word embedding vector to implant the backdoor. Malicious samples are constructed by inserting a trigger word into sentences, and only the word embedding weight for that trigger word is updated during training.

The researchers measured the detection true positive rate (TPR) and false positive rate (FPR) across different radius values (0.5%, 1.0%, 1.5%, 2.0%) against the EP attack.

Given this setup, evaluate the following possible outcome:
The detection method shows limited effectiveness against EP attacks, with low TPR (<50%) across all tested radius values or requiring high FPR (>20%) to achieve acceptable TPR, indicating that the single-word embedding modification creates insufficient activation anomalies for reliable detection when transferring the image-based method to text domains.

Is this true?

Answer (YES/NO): NO